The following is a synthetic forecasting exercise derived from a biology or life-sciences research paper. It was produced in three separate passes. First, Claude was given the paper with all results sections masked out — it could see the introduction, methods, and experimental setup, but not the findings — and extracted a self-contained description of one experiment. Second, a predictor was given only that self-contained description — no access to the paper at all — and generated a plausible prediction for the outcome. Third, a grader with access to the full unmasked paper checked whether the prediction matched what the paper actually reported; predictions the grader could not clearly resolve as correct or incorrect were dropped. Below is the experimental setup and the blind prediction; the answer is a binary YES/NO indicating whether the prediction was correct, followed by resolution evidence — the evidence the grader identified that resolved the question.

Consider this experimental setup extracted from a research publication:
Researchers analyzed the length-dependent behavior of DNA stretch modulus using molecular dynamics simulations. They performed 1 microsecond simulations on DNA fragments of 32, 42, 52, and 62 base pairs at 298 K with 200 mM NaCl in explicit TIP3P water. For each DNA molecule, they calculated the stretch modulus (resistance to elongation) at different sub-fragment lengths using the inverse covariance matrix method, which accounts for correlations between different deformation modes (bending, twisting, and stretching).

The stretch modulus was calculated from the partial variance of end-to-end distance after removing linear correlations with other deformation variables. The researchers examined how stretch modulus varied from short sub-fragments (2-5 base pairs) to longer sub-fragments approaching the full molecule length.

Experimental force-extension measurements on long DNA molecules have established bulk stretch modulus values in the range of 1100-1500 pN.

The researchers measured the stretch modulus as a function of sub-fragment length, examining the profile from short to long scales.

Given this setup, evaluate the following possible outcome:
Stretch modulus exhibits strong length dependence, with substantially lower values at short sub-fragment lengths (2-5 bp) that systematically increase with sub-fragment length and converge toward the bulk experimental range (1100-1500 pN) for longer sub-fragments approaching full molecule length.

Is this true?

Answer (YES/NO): NO